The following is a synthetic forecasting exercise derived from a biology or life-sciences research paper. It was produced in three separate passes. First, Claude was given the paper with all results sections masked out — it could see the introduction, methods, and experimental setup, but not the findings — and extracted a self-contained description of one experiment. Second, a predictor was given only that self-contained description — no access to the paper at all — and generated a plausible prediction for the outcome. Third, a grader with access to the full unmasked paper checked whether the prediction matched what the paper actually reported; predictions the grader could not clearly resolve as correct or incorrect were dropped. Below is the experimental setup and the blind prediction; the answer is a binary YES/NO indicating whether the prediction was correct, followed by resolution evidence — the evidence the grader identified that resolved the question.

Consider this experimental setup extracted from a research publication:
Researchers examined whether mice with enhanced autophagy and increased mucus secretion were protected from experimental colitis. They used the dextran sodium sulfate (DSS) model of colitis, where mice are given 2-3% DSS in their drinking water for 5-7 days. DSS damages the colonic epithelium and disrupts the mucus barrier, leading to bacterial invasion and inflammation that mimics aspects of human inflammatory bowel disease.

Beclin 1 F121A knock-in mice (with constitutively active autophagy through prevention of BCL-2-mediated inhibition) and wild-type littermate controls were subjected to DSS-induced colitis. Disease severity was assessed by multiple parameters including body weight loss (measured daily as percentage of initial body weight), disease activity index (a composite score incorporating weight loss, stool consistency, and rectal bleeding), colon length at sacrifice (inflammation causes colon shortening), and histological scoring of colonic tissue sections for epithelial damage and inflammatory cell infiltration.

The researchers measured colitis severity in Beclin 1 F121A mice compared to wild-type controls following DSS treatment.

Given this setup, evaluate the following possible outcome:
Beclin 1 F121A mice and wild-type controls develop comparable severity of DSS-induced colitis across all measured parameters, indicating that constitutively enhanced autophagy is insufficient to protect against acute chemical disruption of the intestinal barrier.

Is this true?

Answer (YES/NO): NO